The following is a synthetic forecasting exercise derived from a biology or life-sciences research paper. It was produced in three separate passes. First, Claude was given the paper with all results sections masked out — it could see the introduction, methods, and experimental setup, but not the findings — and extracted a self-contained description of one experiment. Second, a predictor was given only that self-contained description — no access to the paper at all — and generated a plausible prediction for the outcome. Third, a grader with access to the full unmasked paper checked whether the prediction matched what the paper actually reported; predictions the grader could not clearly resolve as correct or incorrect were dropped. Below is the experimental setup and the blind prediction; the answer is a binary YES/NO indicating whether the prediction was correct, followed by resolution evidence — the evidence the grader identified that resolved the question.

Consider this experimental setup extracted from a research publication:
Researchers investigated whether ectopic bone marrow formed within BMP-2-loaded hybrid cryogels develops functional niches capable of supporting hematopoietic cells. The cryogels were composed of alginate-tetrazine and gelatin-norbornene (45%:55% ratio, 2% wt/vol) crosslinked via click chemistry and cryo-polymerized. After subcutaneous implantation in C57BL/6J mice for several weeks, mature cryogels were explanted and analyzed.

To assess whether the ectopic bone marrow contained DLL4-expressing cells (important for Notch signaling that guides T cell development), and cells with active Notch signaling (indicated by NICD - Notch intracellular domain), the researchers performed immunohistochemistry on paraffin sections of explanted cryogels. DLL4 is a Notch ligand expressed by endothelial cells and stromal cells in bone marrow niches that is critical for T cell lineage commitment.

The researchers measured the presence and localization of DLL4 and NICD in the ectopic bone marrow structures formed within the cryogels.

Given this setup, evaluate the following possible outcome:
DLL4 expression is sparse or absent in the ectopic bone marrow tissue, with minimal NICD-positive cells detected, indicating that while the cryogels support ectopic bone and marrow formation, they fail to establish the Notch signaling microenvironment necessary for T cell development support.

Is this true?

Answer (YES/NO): NO